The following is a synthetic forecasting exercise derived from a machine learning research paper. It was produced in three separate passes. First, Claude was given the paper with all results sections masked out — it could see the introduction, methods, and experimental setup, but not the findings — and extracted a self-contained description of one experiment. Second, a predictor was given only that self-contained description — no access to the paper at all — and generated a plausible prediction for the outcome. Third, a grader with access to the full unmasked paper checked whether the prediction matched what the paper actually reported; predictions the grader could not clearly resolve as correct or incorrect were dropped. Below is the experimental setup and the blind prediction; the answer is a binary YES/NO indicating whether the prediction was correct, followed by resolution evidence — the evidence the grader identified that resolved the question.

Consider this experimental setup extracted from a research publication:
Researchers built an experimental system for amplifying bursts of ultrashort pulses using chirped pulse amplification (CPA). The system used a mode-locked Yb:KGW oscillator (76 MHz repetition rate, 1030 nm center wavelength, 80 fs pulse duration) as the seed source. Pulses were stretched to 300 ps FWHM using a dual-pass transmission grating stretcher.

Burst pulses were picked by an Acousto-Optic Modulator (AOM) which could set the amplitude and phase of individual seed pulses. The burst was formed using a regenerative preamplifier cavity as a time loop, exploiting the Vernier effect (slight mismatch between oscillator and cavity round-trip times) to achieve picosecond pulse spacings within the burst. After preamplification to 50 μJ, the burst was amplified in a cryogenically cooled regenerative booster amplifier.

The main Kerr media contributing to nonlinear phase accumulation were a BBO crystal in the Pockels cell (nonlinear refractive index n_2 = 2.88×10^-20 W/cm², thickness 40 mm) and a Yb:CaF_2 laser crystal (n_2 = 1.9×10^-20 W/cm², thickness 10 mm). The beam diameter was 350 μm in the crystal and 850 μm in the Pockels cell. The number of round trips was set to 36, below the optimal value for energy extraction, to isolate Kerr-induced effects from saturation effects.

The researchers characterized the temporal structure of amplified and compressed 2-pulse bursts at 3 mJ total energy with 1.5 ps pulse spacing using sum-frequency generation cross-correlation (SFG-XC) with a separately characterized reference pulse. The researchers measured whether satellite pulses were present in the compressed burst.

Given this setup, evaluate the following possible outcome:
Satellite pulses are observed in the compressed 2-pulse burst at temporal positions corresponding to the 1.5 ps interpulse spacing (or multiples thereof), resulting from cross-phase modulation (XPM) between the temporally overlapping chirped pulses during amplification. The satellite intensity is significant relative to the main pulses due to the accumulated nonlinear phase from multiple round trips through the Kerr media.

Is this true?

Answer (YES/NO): NO